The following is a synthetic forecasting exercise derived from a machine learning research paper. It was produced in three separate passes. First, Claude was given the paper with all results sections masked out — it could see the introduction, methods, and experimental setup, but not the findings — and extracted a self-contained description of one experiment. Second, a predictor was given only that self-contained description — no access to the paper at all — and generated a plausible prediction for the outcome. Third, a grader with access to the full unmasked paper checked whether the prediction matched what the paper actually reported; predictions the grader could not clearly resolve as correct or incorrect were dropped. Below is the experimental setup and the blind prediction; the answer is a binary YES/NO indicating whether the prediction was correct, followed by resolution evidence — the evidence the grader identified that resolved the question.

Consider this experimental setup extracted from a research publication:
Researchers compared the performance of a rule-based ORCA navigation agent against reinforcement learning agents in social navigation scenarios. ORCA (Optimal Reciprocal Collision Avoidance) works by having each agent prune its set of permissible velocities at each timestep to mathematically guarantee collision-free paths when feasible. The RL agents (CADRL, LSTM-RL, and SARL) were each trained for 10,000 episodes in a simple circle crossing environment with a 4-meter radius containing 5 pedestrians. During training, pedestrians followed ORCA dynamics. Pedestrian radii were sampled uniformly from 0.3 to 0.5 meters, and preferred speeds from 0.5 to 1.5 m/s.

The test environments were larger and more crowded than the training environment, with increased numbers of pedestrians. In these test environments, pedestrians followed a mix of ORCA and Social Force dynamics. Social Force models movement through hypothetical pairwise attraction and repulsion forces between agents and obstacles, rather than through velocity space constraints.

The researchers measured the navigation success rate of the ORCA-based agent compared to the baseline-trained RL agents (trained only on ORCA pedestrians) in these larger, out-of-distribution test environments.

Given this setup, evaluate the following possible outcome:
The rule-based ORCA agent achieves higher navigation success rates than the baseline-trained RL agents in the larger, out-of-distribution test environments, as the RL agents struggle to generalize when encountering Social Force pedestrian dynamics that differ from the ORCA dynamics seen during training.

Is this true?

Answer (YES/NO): NO